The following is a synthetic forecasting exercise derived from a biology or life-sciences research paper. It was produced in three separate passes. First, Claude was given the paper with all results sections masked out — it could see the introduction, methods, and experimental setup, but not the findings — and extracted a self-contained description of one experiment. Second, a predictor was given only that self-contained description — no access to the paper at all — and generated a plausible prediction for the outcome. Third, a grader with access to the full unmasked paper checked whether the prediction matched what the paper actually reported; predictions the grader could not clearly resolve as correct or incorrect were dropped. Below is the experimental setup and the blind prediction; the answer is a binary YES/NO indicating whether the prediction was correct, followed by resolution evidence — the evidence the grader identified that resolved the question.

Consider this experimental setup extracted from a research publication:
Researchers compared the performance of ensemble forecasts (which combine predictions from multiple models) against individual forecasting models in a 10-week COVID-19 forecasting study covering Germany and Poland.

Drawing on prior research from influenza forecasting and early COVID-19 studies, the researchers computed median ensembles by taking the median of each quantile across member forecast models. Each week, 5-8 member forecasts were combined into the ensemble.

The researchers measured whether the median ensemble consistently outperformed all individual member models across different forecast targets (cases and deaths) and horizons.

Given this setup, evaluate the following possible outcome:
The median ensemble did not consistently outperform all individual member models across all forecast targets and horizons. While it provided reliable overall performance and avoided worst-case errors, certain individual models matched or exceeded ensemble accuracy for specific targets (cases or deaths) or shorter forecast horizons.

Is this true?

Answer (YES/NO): YES